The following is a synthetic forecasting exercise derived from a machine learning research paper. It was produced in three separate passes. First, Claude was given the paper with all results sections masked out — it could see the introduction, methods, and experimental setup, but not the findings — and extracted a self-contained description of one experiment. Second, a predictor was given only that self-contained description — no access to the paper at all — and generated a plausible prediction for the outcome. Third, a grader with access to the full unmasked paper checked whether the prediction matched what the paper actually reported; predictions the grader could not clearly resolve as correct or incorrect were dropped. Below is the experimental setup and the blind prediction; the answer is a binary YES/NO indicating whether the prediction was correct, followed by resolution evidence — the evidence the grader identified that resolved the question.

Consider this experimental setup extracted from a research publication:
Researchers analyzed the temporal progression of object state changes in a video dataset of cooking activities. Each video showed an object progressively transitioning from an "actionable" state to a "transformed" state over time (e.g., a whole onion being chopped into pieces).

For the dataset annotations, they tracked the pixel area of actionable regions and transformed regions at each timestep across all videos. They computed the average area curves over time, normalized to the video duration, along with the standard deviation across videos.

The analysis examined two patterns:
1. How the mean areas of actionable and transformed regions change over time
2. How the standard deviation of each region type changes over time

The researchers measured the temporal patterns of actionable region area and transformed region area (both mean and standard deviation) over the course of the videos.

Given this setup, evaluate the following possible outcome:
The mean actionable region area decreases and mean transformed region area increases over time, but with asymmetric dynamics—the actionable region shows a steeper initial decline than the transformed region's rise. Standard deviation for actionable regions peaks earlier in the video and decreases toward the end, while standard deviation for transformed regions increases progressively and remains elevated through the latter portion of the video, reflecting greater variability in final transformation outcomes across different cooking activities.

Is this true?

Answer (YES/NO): NO